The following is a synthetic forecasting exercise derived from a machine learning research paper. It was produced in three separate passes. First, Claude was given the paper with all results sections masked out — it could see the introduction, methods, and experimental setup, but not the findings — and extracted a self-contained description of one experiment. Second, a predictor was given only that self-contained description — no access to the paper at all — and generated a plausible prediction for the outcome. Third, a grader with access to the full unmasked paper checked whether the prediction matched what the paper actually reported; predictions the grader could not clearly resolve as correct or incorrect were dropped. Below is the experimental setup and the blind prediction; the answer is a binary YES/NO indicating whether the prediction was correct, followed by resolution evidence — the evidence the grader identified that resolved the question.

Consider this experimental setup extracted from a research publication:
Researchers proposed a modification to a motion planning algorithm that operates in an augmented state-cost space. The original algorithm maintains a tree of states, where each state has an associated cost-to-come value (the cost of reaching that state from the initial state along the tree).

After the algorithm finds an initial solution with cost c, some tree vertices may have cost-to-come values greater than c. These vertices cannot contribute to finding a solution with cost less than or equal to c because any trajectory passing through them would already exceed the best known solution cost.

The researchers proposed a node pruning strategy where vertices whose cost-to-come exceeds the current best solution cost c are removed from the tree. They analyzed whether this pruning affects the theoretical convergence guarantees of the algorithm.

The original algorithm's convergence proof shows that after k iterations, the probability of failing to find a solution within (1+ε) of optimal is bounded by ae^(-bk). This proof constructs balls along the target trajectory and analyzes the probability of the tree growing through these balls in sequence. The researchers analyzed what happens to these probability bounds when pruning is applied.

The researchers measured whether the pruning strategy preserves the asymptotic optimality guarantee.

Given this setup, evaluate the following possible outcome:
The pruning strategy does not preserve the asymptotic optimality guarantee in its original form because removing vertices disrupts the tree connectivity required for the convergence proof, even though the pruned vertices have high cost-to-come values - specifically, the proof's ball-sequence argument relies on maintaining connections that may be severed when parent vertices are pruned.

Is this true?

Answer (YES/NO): NO